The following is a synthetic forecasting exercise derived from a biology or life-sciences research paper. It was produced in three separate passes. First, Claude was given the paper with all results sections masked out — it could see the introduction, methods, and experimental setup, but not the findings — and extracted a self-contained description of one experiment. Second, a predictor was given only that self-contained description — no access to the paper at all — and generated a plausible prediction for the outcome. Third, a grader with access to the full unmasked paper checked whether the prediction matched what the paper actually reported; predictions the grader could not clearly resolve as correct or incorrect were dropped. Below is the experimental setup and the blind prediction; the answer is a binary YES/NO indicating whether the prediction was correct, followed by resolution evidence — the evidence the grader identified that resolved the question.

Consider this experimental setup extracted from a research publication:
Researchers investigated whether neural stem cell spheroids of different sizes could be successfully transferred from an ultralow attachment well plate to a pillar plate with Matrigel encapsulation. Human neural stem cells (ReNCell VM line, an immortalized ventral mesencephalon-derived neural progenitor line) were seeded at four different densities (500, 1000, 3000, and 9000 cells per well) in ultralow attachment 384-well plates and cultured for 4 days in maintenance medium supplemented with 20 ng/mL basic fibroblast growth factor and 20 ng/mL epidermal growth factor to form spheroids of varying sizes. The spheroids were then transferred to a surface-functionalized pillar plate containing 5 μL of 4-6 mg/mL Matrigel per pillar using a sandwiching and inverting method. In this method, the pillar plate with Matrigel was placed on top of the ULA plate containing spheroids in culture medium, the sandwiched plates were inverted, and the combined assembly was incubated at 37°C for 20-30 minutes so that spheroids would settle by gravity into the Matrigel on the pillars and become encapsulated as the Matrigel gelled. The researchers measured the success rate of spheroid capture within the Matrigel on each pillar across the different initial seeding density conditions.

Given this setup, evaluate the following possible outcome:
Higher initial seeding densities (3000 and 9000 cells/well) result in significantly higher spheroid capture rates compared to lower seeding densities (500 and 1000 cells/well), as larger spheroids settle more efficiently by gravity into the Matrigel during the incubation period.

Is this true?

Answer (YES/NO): NO